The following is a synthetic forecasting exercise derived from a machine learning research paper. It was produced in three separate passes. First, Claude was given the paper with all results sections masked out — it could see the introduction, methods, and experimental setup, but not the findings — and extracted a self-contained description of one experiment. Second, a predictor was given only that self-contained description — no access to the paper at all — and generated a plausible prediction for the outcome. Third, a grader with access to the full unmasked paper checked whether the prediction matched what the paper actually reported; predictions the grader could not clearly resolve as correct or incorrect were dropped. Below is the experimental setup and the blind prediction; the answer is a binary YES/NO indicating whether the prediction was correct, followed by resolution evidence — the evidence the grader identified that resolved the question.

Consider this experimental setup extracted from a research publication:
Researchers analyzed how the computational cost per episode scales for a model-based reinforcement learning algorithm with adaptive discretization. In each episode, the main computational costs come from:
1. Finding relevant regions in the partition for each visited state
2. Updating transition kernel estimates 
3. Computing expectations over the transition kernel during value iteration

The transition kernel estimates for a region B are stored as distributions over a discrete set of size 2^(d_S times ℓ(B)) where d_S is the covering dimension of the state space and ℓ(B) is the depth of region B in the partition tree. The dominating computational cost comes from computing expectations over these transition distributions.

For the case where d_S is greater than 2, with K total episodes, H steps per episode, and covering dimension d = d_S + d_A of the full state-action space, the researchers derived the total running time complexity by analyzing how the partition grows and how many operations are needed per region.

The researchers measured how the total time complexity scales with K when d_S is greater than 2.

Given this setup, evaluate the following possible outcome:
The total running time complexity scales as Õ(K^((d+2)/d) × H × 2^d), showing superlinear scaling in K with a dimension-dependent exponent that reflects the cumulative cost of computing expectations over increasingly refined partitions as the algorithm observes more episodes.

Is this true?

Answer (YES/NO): NO